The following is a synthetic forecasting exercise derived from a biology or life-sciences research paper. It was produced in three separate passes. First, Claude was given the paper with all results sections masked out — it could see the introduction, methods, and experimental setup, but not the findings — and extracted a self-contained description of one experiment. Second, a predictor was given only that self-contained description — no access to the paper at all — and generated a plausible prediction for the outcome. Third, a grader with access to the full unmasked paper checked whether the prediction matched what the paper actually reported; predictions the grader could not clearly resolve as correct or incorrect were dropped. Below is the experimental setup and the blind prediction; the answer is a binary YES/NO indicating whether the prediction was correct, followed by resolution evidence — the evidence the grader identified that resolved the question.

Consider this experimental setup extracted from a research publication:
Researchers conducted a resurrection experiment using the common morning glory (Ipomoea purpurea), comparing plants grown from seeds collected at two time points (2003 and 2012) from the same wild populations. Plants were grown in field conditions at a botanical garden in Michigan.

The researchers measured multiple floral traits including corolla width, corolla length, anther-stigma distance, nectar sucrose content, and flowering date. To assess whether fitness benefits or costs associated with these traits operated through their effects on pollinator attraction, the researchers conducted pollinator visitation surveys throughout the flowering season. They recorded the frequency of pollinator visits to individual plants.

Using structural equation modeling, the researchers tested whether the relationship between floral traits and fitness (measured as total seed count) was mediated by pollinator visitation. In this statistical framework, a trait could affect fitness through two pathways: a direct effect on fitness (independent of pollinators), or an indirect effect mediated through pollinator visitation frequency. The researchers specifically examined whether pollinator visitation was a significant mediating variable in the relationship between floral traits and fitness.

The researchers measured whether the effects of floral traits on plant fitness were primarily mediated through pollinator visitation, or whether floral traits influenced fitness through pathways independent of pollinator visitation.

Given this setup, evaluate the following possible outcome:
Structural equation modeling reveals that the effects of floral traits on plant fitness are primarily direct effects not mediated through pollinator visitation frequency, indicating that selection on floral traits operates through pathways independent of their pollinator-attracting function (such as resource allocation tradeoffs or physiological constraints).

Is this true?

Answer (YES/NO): NO